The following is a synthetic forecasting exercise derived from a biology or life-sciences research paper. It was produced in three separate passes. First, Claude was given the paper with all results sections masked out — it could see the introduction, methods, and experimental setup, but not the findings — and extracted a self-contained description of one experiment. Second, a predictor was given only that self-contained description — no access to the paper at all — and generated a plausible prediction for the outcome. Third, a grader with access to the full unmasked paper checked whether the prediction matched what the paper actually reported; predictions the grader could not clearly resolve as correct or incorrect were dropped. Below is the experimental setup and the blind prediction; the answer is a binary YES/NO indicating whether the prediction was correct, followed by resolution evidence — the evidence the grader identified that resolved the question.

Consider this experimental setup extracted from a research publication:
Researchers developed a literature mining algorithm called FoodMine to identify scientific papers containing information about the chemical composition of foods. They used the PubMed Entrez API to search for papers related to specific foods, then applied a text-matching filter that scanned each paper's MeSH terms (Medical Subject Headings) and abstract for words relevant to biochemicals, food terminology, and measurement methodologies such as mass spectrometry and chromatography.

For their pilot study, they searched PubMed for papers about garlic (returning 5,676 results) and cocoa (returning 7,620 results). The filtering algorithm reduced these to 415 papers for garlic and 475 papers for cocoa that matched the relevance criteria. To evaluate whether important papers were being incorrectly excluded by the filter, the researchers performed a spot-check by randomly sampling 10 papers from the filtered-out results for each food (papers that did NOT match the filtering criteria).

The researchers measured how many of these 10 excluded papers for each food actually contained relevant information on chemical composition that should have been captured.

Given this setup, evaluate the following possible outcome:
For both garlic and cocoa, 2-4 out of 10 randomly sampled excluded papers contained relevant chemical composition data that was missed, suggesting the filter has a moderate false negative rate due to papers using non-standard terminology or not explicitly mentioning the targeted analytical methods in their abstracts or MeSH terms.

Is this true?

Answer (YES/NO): NO